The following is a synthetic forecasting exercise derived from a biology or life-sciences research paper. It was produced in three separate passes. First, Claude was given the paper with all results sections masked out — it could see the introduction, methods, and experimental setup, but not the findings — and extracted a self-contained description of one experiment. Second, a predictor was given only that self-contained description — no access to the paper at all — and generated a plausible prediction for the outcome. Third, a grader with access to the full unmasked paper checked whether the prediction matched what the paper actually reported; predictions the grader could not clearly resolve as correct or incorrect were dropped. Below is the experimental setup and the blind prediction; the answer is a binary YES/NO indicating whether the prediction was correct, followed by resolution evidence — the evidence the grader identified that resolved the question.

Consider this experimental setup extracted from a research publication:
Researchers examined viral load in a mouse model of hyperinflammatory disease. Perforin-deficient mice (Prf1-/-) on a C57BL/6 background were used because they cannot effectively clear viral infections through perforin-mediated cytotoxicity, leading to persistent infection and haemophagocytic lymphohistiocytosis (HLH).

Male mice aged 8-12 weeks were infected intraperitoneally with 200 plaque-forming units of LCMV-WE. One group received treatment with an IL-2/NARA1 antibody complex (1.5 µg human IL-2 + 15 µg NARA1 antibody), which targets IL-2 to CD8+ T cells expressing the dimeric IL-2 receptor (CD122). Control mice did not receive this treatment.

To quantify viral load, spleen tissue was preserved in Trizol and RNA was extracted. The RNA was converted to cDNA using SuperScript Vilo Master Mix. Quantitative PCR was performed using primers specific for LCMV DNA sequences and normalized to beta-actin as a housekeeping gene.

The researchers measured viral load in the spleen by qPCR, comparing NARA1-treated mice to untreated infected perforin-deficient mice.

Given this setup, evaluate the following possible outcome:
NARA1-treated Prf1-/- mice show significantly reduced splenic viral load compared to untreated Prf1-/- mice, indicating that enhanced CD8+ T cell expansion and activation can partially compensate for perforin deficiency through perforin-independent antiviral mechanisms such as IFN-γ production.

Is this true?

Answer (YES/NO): NO